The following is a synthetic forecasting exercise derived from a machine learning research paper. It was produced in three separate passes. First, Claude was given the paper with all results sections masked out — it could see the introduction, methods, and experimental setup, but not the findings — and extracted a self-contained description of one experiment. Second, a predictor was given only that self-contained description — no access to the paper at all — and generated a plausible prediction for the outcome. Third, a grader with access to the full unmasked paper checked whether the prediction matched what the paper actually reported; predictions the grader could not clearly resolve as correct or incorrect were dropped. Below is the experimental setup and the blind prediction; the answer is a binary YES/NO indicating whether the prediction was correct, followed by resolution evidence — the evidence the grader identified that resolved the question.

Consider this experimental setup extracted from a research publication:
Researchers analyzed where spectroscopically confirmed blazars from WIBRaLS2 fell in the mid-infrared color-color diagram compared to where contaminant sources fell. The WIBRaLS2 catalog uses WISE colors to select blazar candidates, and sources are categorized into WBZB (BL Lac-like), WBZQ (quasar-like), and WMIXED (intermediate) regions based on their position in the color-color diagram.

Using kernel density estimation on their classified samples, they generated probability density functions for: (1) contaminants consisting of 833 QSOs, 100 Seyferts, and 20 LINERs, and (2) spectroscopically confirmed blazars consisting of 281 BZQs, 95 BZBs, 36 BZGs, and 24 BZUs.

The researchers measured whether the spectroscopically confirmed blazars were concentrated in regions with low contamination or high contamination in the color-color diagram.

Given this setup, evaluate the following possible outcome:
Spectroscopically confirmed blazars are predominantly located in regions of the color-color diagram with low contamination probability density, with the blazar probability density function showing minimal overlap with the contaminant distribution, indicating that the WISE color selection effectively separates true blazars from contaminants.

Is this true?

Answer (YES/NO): NO